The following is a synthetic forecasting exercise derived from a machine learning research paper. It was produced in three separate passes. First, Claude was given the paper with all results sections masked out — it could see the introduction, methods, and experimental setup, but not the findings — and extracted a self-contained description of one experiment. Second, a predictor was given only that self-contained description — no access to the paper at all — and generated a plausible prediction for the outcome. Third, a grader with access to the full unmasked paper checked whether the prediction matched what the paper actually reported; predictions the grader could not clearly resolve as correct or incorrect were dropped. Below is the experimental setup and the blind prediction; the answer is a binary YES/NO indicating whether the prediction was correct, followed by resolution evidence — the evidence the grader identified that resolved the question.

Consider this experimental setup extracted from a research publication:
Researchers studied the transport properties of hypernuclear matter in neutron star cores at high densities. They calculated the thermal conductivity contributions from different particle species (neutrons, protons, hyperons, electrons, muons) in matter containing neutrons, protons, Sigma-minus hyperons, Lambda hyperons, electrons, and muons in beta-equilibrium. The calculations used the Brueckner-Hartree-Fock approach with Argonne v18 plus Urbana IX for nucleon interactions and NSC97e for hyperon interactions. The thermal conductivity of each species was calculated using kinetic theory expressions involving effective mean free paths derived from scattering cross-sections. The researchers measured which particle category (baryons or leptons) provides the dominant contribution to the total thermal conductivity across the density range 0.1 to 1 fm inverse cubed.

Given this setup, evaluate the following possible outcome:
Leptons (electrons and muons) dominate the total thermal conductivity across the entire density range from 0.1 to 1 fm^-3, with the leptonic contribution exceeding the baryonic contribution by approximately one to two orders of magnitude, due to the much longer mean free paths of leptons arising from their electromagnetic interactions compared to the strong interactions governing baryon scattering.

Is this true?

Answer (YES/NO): NO